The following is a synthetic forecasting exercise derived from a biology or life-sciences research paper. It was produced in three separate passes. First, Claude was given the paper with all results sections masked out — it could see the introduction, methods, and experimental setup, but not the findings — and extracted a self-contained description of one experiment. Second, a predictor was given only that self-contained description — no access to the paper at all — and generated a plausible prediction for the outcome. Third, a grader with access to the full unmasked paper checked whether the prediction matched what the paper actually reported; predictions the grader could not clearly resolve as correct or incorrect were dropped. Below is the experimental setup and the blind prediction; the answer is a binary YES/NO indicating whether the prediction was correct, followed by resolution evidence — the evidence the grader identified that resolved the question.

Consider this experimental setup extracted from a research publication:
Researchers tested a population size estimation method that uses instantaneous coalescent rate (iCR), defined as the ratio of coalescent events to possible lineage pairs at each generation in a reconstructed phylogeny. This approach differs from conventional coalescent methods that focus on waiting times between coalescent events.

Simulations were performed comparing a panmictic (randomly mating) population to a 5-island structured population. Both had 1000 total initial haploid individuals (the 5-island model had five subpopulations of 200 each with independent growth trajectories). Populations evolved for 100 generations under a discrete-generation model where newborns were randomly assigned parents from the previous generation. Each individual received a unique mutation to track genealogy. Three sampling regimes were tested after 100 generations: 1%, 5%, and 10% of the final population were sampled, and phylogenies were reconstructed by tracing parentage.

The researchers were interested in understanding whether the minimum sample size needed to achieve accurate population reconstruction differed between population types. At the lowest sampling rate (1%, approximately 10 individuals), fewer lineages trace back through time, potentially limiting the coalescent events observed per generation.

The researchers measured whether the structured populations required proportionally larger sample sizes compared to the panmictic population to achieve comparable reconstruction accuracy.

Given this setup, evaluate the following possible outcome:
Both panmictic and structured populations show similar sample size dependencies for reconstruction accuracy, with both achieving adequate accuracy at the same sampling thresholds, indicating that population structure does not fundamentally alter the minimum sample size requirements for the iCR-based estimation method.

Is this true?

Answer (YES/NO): NO